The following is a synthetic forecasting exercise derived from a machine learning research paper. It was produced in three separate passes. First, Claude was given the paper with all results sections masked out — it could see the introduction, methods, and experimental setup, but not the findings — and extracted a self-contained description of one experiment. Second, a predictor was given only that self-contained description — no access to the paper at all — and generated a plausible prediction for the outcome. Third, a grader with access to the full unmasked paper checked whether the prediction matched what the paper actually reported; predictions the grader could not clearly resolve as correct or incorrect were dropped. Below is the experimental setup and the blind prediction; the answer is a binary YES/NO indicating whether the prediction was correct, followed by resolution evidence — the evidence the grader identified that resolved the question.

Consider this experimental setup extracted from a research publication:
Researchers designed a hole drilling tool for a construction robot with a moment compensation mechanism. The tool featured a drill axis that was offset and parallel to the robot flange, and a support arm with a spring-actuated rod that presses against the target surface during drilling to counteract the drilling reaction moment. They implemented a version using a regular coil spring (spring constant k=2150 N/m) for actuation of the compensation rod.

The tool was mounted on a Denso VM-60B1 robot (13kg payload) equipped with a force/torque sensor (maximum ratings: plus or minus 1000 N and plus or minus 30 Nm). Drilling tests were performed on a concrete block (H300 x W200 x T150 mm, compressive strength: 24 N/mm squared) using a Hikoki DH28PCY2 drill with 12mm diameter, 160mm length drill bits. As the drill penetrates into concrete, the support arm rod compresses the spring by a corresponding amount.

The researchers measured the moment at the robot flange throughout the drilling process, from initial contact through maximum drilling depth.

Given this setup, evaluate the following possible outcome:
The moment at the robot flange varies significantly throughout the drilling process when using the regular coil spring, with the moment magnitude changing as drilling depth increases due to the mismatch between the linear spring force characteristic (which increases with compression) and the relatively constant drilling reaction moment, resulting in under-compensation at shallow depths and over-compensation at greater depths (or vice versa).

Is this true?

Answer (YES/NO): YES